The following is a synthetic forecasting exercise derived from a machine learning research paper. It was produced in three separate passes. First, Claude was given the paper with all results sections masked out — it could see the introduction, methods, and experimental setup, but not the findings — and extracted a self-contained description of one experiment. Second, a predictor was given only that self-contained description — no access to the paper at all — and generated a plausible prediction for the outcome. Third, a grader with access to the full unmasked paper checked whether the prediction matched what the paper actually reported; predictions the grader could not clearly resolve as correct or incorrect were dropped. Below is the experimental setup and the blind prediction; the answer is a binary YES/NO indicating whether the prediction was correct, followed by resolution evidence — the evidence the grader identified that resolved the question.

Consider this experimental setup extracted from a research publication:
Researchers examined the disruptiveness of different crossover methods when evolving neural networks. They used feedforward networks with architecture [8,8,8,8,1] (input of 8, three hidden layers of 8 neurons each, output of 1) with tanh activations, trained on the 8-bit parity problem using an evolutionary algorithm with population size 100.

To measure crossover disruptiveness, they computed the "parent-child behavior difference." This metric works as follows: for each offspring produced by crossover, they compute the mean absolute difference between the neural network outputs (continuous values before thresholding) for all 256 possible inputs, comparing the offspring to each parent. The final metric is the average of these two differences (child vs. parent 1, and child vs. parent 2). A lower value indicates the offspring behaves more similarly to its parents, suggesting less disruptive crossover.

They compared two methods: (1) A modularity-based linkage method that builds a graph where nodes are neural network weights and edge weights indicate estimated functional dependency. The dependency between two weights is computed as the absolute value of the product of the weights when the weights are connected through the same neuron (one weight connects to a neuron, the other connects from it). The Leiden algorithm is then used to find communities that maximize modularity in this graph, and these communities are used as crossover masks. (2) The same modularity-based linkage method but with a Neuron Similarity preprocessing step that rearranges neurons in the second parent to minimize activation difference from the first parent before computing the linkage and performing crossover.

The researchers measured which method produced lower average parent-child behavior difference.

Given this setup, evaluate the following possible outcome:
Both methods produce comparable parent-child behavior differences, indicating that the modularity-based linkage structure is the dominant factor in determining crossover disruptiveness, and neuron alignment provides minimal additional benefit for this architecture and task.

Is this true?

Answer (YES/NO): NO